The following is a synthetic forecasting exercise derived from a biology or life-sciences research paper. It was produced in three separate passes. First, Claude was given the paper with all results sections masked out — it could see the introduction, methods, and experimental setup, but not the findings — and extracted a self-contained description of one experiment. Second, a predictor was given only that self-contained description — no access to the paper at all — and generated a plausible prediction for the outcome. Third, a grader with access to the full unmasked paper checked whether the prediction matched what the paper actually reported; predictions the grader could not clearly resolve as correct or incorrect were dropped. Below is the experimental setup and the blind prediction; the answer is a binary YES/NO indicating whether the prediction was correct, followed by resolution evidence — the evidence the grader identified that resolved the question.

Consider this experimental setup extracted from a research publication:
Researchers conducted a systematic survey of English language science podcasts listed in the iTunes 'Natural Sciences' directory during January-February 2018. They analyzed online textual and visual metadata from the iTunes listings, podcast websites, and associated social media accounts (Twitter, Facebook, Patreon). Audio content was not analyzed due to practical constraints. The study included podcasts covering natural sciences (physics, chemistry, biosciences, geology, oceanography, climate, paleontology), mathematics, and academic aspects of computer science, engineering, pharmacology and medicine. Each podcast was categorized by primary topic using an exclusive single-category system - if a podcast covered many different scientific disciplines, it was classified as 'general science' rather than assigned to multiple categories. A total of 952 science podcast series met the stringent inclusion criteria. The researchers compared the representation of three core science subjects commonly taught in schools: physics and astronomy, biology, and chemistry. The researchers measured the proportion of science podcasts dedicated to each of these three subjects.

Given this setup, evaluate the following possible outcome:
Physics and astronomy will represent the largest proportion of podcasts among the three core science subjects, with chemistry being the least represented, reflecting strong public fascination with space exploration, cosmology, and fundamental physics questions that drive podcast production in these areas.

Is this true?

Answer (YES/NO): YES